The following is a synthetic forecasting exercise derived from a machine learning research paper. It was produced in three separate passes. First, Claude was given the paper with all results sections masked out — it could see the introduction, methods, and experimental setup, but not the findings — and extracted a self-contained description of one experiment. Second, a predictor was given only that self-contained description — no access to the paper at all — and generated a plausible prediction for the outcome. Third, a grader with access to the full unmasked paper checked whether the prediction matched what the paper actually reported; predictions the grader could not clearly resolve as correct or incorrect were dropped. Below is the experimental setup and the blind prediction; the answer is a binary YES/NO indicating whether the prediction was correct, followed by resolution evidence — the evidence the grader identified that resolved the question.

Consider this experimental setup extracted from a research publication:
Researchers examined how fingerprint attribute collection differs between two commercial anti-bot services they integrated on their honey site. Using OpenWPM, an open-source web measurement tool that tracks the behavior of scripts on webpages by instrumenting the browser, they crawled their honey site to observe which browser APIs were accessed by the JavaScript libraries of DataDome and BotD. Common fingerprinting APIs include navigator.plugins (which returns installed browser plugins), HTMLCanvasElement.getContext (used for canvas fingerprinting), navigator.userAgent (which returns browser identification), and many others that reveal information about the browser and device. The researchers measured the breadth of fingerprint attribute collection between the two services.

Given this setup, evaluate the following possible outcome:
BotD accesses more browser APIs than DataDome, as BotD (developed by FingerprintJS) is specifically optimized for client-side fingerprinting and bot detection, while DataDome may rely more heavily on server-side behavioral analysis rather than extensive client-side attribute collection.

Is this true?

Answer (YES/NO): NO